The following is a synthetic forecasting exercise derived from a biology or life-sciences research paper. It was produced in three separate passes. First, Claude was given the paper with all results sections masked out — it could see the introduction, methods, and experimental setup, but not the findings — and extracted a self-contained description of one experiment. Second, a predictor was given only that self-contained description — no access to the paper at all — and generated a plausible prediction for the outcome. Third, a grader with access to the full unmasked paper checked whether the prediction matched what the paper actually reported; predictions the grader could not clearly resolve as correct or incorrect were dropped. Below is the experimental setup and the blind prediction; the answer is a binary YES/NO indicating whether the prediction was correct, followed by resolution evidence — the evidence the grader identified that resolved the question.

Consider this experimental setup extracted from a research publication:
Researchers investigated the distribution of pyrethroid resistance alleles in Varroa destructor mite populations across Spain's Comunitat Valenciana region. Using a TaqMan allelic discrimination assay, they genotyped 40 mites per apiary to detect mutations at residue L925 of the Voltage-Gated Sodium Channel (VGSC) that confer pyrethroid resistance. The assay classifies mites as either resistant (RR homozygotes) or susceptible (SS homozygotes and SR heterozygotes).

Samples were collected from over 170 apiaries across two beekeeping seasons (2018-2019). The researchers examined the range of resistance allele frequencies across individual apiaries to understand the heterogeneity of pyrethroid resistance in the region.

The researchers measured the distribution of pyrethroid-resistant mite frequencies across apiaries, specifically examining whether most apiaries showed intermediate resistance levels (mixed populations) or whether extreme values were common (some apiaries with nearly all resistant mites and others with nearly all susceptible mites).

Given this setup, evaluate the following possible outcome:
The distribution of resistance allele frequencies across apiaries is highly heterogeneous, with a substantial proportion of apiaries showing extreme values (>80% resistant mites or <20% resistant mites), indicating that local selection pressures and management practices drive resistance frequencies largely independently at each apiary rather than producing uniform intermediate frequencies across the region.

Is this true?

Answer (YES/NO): YES